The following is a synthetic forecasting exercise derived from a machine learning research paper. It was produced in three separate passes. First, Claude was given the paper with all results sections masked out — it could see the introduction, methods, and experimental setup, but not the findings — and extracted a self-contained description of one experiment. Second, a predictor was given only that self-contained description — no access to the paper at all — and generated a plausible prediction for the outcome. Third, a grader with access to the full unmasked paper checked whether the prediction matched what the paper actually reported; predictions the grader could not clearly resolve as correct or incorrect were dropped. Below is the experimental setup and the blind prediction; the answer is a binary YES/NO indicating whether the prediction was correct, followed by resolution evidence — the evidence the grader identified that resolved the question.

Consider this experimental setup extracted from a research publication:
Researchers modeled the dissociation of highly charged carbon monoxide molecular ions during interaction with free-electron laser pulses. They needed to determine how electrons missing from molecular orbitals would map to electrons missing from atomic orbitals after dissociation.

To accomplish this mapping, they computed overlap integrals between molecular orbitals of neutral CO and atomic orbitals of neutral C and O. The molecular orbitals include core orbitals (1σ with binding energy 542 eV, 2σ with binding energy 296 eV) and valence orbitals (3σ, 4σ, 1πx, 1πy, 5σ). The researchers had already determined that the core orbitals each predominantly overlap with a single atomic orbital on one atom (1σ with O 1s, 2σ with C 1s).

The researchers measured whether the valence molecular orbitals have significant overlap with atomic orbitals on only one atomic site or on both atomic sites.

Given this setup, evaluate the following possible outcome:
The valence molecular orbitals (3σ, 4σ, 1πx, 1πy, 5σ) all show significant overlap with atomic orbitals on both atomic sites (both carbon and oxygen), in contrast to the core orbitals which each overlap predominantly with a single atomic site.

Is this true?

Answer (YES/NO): YES